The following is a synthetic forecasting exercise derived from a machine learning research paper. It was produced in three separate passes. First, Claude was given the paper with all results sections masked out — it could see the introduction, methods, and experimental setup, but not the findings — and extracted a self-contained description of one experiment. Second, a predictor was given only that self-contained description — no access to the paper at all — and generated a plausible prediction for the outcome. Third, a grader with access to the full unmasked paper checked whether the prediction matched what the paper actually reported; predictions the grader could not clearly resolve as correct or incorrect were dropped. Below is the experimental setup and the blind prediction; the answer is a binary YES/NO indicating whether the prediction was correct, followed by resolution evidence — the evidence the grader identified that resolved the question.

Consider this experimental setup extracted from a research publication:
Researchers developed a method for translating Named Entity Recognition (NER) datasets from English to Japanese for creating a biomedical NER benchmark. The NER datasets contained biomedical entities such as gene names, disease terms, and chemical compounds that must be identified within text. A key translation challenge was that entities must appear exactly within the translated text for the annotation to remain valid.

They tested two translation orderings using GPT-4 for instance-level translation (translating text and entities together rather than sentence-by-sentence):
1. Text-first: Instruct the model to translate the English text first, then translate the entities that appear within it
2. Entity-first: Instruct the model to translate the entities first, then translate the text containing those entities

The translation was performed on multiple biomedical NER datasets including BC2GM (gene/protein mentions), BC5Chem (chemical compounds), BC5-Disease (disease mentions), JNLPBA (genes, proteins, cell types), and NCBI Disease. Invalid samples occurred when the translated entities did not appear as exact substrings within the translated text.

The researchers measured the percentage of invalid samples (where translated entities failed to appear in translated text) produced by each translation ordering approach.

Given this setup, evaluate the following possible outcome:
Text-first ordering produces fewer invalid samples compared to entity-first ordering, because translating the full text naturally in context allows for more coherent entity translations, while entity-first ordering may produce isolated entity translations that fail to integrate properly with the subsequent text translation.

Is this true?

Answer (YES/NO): NO